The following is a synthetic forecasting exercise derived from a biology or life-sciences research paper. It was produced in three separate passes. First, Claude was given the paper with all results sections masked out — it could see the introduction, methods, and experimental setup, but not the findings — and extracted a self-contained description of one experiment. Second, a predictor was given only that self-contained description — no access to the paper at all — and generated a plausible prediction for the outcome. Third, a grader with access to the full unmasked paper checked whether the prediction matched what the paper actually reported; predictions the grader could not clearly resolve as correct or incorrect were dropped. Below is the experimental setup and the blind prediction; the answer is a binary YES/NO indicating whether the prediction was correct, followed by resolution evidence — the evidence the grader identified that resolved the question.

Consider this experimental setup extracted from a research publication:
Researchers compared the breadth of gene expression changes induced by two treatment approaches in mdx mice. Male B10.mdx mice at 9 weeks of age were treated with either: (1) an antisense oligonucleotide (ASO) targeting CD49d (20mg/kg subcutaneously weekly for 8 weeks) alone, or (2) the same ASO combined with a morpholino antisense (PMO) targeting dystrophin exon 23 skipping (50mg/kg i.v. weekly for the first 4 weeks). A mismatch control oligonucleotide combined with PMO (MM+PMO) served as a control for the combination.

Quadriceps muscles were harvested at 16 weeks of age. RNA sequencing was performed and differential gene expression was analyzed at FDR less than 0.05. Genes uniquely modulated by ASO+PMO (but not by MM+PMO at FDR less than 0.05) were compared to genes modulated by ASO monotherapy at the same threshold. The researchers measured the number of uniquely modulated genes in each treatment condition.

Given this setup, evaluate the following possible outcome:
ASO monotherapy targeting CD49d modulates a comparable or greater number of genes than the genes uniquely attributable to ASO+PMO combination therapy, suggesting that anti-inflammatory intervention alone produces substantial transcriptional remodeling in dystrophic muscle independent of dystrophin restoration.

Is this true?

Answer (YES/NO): NO